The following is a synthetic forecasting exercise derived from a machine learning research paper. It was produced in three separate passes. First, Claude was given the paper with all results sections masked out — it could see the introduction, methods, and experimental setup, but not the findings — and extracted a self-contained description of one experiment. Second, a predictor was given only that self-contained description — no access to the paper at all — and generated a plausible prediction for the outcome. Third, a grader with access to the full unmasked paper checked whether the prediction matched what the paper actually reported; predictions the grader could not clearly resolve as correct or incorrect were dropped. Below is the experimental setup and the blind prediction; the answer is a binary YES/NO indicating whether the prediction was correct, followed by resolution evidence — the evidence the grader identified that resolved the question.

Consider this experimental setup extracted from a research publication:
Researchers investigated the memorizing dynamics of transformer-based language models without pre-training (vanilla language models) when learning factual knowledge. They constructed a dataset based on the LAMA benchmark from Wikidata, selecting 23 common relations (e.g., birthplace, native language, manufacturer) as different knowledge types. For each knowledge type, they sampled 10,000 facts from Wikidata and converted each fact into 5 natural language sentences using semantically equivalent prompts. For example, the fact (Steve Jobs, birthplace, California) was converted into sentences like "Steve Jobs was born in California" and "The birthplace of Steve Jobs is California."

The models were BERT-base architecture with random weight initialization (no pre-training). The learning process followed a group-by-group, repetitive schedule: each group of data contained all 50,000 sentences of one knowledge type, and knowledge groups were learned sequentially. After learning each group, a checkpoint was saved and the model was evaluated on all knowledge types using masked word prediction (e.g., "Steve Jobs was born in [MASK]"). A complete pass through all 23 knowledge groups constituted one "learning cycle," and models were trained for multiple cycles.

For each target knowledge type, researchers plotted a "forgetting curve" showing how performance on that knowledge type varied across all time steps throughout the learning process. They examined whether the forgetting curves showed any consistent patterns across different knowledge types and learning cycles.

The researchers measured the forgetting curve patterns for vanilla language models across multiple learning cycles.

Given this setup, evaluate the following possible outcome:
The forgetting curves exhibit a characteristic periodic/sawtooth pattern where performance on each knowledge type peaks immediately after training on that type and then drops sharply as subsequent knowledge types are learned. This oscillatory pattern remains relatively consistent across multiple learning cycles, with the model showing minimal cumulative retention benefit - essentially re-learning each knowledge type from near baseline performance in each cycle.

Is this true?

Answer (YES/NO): YES